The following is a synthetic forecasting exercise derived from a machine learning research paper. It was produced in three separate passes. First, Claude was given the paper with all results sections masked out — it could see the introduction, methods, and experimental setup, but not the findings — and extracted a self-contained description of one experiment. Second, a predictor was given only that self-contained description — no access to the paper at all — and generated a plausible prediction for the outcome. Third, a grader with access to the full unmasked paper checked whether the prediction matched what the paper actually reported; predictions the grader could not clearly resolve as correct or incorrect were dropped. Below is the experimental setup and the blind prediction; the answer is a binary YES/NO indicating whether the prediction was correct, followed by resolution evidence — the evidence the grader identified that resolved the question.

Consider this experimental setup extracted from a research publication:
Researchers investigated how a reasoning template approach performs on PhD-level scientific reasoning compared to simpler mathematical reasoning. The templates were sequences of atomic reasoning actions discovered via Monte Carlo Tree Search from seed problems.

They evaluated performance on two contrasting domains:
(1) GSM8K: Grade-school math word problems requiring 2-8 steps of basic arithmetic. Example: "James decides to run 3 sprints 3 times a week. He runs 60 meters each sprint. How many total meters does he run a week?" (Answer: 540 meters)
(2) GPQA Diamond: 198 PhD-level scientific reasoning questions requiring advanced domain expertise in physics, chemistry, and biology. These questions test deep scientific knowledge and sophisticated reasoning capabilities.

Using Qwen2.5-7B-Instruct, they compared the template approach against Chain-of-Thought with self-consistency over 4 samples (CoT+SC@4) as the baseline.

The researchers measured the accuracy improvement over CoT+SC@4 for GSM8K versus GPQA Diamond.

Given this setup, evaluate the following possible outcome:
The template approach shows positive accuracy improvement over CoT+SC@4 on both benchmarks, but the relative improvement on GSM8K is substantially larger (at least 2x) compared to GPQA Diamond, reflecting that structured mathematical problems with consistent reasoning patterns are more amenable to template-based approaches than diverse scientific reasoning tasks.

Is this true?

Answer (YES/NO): NO